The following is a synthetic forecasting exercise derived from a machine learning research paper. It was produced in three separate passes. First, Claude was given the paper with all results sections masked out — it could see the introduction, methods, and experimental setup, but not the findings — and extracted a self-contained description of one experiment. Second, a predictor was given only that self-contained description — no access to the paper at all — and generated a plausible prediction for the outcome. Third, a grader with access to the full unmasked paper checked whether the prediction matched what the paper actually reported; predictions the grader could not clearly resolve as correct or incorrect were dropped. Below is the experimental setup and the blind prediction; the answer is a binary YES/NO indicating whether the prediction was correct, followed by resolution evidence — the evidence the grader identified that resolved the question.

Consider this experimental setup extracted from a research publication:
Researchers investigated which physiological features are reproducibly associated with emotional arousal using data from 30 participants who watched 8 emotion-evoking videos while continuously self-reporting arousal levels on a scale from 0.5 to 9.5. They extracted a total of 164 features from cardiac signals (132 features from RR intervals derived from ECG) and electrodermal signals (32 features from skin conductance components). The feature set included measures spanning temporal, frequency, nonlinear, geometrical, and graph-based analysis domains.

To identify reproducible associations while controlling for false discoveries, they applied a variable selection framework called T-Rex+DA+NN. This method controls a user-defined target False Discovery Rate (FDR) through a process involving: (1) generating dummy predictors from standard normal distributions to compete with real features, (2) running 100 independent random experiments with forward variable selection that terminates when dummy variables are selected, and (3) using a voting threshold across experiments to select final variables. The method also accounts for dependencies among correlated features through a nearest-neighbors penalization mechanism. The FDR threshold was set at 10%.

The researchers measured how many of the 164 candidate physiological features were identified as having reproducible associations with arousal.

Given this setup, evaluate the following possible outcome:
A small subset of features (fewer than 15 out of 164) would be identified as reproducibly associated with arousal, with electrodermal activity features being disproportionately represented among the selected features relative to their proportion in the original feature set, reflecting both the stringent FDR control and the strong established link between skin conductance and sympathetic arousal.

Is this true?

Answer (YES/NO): YES